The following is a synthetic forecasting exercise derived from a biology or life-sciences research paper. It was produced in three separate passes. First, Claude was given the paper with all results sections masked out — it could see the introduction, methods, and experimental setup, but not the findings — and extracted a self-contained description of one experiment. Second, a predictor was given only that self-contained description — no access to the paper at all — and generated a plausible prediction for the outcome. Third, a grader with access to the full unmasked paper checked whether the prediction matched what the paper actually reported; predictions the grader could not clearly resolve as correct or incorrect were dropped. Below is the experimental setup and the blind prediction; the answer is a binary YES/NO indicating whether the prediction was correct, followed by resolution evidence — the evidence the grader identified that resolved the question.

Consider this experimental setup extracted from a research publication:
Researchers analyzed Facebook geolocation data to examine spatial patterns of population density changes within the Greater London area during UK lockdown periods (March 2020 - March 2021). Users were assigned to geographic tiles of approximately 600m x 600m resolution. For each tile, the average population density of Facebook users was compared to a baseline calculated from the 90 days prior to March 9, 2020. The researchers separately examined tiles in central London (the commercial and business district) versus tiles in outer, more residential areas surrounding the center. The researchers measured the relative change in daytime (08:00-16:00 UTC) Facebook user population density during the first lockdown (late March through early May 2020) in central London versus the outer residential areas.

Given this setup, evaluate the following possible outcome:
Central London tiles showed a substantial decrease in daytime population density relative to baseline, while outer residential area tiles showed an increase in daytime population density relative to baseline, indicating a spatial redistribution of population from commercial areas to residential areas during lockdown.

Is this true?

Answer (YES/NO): YES